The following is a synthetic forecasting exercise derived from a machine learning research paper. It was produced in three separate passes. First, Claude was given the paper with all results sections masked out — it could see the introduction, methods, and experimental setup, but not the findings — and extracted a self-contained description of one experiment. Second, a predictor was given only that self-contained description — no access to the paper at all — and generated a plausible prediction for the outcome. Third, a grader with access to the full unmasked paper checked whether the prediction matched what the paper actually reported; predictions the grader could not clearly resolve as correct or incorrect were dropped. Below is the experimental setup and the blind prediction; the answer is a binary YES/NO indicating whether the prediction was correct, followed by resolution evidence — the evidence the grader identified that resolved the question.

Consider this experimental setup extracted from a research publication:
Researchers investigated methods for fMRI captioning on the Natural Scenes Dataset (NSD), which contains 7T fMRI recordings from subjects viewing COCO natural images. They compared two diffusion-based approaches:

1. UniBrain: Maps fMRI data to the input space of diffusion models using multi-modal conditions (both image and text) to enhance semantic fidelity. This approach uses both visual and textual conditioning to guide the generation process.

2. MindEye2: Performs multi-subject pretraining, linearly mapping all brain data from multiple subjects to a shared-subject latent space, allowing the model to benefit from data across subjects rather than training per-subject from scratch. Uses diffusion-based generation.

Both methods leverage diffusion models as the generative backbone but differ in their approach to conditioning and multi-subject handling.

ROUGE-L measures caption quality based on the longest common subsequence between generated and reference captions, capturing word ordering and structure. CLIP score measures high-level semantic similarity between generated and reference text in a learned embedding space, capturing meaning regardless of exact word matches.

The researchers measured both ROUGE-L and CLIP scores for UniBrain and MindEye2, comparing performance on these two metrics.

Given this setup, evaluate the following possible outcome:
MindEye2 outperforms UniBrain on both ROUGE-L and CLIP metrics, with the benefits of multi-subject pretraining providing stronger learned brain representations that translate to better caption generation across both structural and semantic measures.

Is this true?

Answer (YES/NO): NO